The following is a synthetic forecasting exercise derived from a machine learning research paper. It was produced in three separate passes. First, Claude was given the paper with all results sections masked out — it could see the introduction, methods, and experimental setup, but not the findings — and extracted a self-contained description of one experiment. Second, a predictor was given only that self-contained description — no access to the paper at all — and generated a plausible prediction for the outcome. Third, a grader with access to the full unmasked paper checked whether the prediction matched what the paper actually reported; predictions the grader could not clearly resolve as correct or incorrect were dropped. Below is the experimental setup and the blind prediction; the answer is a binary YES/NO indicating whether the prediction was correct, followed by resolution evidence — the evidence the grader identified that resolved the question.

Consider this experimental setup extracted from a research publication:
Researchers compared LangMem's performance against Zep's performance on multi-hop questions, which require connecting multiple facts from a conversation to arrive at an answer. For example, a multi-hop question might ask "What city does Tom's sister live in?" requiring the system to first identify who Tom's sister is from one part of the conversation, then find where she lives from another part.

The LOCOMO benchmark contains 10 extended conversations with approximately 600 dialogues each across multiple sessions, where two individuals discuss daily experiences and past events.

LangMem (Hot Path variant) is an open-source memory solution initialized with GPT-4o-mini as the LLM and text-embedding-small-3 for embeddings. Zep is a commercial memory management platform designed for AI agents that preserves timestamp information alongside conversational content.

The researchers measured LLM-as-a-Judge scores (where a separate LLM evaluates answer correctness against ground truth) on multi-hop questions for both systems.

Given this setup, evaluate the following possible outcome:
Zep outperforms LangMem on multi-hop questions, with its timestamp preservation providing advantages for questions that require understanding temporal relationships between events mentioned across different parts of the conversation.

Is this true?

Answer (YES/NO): NO